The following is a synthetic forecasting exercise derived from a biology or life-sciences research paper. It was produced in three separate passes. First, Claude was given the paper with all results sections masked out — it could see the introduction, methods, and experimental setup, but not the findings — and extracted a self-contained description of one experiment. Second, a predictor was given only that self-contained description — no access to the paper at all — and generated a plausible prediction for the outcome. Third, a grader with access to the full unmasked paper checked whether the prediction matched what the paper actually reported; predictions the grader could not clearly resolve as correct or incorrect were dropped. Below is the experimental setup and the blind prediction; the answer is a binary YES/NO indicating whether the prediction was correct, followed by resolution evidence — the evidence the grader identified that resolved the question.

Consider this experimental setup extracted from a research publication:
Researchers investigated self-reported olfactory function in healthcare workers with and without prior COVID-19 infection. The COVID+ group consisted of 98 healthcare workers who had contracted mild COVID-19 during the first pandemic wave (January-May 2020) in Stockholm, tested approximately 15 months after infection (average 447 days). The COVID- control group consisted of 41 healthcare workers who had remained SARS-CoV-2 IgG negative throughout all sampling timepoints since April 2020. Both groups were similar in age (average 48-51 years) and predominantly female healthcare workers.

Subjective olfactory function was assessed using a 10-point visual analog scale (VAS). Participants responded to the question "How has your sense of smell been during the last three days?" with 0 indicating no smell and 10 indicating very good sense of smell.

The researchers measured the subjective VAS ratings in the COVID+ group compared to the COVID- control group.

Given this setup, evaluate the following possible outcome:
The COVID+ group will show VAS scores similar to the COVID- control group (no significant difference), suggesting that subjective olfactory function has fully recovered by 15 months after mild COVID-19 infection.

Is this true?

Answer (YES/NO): NO